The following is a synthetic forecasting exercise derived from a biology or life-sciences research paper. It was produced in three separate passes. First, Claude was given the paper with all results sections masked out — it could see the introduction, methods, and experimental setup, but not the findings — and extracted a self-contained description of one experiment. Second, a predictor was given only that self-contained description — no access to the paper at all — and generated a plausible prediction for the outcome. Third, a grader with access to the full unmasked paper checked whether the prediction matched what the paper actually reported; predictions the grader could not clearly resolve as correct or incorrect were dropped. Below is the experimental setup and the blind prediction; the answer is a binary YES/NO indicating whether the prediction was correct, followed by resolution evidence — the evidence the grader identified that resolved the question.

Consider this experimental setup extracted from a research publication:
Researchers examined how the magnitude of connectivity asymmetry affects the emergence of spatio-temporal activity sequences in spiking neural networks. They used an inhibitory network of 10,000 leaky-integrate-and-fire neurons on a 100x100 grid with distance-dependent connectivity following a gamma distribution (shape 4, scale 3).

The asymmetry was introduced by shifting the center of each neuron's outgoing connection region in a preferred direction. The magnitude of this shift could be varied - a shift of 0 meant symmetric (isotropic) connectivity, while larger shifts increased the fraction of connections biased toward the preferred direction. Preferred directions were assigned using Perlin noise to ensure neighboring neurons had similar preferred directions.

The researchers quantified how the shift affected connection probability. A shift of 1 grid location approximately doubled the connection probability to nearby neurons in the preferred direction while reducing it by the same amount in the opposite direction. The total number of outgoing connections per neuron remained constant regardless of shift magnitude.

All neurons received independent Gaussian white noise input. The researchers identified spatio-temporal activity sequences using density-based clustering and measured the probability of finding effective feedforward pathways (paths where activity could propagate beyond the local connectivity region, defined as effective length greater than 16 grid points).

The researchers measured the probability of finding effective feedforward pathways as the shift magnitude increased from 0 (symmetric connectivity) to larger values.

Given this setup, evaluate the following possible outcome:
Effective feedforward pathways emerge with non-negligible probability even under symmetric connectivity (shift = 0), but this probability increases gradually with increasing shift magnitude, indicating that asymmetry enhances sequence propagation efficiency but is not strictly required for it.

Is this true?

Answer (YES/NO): NO